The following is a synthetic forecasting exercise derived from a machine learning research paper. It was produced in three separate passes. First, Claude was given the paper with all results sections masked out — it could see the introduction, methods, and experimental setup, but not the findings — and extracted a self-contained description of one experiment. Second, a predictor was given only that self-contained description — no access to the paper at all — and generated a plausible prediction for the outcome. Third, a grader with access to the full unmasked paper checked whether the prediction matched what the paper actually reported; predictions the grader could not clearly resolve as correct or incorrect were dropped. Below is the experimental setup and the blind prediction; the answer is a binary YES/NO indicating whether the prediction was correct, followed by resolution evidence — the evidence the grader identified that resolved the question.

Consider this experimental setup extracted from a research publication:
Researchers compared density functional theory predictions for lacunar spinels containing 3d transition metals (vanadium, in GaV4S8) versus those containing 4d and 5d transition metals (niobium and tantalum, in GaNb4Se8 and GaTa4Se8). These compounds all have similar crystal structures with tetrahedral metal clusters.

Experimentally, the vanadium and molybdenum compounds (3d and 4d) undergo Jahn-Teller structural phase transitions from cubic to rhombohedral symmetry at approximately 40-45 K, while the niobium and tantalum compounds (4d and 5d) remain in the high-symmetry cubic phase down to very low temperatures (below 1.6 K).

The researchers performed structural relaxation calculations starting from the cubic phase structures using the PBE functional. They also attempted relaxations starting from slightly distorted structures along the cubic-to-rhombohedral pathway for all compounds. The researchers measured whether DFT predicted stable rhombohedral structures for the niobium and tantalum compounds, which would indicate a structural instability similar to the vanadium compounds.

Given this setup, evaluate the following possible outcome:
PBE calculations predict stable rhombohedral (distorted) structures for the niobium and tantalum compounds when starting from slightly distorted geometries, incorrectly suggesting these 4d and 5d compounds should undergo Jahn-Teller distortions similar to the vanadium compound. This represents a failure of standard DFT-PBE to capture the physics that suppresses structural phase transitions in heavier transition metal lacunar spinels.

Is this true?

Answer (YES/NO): YES